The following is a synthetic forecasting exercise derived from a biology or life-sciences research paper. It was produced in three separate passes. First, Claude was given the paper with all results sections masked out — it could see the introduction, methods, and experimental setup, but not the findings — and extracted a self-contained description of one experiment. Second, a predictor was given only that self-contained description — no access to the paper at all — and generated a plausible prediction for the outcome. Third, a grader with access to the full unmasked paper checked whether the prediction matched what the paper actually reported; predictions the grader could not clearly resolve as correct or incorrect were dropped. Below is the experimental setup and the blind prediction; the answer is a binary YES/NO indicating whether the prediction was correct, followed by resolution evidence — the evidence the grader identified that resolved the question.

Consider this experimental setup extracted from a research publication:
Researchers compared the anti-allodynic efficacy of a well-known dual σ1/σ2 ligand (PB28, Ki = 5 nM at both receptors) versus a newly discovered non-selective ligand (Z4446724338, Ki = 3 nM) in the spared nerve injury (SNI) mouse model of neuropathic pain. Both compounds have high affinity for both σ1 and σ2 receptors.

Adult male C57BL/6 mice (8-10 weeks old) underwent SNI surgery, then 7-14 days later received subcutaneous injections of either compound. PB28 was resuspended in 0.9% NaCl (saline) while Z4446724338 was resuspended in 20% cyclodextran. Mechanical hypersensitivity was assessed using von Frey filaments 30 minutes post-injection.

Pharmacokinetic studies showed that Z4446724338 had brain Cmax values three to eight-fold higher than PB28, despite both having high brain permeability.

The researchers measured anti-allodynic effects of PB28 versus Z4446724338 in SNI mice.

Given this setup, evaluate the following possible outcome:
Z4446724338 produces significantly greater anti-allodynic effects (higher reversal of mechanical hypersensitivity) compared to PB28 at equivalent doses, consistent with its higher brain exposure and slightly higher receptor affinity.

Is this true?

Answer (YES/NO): YES